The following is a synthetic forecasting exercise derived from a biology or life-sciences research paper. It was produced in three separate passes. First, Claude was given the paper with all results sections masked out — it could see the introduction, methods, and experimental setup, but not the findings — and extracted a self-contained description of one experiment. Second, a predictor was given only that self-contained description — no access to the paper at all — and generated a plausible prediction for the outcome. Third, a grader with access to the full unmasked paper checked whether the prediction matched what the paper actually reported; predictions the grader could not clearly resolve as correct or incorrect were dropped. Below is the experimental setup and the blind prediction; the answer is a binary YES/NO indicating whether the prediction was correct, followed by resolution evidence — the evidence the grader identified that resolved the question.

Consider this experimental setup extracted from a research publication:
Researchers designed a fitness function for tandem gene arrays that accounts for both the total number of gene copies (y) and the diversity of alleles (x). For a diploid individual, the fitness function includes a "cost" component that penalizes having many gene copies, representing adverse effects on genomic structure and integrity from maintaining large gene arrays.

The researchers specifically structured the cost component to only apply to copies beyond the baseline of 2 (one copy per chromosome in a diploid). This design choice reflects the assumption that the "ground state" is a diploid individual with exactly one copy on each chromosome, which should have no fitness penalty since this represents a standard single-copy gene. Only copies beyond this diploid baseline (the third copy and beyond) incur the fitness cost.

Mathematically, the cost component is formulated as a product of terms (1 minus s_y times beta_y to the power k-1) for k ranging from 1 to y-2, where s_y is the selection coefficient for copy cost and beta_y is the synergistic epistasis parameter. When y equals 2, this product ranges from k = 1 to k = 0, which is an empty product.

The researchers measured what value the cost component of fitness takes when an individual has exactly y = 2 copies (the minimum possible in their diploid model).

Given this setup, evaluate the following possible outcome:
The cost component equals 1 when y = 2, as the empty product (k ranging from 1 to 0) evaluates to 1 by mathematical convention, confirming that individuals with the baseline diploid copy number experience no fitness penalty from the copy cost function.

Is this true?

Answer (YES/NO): YES